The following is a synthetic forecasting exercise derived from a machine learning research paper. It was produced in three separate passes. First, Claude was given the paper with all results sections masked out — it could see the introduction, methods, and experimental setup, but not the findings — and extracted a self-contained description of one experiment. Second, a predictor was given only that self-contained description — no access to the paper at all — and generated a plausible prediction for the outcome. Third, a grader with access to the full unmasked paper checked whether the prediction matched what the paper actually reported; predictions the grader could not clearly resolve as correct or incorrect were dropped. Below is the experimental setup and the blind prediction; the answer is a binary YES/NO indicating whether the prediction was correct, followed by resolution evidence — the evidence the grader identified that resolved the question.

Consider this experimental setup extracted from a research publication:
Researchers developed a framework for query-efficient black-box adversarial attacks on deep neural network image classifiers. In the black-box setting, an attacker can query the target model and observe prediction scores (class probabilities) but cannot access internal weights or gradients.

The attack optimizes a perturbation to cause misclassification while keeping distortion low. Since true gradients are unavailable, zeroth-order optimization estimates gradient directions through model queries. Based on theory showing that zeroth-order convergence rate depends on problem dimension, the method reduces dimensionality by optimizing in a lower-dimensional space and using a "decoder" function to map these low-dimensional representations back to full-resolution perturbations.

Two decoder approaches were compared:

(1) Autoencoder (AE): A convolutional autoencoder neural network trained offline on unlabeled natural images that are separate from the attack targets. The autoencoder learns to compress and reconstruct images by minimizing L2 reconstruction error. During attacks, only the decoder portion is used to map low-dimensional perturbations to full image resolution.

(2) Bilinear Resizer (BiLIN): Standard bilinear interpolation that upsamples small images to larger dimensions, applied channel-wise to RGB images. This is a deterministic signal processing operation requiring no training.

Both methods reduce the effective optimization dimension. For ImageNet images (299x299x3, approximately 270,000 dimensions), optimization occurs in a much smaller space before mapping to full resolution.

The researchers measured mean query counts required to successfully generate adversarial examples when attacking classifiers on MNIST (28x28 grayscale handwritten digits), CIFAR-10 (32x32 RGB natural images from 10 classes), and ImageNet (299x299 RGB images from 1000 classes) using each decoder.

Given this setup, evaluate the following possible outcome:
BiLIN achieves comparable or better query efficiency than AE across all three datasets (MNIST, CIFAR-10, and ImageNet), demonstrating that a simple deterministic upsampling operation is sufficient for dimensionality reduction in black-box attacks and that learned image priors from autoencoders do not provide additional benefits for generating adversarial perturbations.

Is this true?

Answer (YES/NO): NO